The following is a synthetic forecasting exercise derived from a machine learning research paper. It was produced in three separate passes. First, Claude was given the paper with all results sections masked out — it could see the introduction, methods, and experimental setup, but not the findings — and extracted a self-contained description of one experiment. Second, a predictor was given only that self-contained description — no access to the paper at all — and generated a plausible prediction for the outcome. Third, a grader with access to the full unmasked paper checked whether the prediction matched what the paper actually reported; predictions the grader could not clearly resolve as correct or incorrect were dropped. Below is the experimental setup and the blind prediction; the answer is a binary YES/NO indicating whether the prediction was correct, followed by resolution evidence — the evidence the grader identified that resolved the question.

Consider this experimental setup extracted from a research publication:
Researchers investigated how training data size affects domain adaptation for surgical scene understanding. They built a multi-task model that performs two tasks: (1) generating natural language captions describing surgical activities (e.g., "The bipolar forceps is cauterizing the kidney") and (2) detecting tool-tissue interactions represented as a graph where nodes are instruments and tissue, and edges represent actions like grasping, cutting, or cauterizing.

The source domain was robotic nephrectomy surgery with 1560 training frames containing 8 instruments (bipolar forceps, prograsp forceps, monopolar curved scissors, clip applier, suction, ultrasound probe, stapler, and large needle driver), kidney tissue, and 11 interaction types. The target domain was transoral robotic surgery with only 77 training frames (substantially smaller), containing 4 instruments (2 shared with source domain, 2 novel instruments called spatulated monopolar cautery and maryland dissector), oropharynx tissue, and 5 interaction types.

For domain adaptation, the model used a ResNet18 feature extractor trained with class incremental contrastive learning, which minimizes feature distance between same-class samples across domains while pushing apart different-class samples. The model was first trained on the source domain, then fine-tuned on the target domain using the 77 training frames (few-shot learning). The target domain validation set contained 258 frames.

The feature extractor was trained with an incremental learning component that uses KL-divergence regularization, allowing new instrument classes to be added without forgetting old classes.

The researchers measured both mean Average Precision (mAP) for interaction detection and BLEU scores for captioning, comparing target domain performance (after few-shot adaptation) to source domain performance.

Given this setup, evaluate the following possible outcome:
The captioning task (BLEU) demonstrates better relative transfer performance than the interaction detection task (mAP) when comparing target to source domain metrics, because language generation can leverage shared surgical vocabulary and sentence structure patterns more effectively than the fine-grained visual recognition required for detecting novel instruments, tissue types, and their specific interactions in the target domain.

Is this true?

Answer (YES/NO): YES